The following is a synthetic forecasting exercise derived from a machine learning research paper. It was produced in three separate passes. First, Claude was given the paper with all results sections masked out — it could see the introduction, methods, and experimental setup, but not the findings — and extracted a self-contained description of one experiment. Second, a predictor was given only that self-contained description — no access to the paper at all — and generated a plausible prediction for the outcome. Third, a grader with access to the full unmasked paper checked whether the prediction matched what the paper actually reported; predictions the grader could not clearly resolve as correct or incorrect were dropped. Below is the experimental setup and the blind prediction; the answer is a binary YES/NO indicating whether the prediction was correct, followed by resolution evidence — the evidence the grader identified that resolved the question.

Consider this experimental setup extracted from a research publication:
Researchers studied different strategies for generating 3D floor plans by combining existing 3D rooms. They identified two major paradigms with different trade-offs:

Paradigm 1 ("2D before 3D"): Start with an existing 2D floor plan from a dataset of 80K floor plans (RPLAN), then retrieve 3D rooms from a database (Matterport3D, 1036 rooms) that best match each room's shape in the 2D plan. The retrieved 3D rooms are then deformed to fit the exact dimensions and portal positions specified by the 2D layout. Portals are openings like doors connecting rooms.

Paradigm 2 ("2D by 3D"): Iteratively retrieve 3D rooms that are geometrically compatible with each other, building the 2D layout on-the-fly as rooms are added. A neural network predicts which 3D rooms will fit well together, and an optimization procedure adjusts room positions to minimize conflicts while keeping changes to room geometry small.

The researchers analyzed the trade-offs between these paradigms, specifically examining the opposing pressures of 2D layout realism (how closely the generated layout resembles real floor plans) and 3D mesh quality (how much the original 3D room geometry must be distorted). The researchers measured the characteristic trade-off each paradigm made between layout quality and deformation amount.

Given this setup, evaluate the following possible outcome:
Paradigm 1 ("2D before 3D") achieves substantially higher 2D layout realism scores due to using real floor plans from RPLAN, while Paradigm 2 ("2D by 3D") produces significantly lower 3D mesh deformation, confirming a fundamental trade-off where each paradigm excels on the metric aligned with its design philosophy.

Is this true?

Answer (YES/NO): YES